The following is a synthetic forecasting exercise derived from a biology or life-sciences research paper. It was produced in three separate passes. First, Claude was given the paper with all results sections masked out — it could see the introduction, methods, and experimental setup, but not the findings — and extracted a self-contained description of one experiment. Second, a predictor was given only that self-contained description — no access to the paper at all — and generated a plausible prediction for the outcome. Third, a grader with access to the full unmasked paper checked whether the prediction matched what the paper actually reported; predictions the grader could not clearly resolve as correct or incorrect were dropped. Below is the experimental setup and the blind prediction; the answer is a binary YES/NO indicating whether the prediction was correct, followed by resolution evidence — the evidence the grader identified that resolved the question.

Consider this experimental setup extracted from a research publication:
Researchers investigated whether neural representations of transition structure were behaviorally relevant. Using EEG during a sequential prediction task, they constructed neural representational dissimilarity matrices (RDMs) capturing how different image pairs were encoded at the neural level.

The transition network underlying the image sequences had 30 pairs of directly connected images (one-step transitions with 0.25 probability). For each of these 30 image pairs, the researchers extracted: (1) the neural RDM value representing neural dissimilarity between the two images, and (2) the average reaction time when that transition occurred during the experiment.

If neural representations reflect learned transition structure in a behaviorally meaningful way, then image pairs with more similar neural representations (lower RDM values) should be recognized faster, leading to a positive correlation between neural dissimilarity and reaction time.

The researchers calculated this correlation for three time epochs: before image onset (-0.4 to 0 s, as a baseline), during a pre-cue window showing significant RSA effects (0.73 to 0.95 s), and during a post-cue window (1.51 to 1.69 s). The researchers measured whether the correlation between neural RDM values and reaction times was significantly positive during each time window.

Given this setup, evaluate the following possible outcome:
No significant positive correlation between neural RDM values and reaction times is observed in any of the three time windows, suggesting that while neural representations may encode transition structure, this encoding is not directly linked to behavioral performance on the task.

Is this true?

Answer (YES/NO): NO